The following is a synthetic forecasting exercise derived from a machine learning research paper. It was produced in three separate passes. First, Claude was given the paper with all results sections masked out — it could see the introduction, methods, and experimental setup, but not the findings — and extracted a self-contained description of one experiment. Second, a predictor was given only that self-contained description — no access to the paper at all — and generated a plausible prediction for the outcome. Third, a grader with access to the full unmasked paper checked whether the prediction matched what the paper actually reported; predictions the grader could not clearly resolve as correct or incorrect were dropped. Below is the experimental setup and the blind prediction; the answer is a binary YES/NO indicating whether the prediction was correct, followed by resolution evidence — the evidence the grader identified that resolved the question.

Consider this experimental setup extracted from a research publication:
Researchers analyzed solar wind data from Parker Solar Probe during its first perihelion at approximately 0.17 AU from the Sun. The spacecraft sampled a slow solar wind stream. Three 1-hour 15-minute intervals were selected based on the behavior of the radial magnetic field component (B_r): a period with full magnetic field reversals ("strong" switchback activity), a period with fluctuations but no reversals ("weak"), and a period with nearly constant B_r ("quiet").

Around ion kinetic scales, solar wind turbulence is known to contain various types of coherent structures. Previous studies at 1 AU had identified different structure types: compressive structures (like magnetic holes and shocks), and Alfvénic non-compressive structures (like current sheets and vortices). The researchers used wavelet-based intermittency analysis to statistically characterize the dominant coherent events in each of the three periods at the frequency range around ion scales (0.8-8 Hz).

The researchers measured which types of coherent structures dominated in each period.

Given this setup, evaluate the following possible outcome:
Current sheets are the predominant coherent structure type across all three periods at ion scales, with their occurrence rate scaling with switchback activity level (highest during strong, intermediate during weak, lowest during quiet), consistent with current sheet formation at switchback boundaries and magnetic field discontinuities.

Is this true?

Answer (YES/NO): NO